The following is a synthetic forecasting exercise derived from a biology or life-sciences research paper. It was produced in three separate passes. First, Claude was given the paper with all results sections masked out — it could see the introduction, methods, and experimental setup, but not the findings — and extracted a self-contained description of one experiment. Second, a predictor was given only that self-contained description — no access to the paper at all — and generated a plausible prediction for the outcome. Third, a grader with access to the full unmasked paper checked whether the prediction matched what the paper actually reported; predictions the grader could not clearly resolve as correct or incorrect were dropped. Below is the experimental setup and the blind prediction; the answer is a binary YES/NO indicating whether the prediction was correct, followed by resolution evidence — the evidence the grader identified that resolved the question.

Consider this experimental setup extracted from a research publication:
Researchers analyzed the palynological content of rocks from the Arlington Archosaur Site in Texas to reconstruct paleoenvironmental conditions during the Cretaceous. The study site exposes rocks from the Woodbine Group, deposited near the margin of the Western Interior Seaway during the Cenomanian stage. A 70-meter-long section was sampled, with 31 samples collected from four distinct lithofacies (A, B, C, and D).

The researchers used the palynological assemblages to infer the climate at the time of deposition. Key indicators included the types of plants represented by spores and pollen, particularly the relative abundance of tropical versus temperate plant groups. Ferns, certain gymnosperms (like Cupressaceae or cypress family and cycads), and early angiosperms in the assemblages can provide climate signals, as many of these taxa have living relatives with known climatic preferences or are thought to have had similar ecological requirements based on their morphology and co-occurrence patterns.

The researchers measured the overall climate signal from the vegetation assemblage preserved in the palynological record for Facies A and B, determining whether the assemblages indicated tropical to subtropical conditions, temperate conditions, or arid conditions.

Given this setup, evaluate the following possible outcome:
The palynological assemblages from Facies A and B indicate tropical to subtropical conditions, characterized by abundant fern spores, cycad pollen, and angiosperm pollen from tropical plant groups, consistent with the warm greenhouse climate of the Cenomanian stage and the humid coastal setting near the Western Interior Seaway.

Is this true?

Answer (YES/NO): YES